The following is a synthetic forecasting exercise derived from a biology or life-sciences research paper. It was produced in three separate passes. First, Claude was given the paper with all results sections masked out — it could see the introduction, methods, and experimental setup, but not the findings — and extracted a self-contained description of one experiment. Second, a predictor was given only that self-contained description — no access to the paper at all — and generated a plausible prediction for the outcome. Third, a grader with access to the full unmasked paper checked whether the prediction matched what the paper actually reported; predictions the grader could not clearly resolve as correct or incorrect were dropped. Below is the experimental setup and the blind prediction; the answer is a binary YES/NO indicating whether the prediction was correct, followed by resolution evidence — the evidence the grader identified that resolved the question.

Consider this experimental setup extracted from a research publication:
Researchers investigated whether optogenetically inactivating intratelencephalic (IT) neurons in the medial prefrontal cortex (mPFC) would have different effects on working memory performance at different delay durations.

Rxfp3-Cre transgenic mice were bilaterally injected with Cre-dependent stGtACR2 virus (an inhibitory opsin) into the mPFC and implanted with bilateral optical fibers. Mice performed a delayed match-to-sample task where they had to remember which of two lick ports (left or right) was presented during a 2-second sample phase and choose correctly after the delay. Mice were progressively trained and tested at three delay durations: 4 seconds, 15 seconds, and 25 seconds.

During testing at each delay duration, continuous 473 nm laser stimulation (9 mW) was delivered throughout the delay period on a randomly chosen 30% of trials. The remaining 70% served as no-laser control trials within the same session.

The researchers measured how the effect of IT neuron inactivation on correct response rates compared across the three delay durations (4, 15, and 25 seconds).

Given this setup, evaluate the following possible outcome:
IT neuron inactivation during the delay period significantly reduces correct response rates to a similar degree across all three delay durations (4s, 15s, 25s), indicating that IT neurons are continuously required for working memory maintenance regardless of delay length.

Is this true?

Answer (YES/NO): NO